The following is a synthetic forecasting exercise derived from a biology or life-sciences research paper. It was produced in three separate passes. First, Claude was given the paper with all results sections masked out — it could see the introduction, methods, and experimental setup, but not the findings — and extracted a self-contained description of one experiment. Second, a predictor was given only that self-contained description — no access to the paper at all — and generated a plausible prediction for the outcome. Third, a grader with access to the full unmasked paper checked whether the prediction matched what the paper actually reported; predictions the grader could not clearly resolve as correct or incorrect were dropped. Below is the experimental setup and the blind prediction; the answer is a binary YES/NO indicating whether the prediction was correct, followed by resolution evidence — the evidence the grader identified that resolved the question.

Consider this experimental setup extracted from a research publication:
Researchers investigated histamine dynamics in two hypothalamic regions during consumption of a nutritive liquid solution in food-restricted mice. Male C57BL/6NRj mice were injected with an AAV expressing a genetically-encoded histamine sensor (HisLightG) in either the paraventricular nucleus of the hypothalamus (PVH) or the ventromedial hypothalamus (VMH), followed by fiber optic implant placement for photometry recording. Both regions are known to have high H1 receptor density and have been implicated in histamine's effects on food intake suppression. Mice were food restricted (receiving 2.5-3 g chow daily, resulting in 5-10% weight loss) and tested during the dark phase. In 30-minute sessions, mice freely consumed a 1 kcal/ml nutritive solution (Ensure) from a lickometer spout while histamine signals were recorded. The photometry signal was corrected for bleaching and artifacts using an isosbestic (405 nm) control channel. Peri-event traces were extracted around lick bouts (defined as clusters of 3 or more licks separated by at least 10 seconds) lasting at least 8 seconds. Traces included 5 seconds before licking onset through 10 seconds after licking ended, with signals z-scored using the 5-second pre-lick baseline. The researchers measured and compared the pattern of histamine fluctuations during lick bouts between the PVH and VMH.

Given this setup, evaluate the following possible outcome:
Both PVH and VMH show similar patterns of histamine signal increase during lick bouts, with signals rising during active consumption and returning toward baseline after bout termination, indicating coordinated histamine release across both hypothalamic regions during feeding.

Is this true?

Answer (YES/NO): NO